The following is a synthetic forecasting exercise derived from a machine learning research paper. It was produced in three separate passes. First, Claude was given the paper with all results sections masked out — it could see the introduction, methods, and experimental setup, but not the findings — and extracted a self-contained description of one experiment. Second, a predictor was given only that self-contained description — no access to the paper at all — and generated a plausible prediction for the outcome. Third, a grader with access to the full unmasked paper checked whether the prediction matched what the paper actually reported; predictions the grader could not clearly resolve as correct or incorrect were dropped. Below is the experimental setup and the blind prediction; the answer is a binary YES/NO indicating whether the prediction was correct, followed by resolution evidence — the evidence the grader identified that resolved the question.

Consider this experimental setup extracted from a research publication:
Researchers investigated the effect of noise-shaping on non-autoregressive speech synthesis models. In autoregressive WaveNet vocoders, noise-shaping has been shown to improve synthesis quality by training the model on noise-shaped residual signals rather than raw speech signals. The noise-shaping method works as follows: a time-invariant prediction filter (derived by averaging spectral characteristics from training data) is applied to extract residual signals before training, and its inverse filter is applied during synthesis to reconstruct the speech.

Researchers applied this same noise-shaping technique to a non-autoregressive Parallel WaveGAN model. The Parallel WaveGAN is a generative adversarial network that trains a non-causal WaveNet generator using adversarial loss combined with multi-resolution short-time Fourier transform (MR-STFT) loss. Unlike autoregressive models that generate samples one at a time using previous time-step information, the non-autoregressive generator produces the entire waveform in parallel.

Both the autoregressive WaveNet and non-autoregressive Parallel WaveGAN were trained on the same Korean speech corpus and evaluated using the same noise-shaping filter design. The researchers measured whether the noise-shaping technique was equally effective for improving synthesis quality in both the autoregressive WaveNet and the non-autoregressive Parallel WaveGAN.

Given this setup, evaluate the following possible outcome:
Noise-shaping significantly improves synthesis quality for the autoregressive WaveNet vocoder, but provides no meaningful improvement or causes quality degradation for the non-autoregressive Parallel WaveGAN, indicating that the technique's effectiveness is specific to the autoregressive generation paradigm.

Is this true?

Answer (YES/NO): YES